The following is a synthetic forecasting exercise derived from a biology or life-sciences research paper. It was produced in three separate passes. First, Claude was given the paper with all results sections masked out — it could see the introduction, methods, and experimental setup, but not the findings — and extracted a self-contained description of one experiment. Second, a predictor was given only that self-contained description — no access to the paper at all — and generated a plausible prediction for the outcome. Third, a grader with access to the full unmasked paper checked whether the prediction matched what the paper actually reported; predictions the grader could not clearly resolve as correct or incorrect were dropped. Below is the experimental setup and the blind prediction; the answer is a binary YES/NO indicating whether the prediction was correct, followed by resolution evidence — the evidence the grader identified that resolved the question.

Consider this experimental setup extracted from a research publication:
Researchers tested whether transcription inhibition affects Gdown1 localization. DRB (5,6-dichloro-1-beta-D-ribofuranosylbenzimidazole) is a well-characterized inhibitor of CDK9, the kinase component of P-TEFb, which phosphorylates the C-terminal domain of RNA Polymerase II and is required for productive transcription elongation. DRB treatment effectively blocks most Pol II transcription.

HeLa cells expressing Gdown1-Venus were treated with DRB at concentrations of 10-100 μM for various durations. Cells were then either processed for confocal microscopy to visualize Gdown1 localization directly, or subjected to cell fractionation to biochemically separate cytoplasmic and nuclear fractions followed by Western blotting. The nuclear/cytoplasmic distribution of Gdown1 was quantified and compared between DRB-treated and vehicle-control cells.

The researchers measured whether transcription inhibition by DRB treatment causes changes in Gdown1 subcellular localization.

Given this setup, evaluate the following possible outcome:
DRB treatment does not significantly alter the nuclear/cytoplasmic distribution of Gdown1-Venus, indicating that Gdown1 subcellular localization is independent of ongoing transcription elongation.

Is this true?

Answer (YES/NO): YES